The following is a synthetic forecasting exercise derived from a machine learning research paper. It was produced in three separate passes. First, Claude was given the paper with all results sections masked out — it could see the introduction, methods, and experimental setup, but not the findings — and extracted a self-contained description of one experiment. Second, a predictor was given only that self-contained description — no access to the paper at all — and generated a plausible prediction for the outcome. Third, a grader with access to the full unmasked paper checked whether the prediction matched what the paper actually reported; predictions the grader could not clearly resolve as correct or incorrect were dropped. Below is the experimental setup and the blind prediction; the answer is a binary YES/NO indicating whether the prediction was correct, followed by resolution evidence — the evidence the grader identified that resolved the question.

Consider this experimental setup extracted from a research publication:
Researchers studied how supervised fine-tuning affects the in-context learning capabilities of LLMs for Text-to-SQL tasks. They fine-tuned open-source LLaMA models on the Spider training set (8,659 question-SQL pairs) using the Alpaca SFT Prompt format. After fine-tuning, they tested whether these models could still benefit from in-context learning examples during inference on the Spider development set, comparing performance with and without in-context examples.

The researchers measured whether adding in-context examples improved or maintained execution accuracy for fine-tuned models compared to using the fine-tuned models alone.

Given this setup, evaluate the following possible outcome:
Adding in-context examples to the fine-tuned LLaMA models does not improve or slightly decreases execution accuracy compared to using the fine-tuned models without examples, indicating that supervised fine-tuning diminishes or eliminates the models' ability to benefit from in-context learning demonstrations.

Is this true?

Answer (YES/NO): YES